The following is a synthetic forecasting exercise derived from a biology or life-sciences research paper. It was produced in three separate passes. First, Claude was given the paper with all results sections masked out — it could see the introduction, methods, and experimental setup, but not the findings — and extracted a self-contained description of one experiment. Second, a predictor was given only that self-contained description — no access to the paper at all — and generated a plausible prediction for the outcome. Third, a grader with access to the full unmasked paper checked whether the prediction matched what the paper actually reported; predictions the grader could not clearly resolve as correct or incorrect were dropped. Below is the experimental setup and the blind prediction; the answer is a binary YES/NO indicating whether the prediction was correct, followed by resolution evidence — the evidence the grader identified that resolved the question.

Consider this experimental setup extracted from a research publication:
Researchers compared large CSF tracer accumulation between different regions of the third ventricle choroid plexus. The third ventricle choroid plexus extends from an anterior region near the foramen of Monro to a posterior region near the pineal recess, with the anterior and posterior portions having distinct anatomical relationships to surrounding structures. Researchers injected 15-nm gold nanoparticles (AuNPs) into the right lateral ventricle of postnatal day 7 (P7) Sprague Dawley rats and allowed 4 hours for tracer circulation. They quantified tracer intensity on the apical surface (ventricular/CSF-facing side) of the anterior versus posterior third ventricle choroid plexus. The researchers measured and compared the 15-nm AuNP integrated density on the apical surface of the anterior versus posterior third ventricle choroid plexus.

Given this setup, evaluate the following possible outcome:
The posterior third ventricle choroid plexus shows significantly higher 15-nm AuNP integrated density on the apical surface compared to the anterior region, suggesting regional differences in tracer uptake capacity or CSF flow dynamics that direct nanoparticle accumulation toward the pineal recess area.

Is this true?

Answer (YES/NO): YES